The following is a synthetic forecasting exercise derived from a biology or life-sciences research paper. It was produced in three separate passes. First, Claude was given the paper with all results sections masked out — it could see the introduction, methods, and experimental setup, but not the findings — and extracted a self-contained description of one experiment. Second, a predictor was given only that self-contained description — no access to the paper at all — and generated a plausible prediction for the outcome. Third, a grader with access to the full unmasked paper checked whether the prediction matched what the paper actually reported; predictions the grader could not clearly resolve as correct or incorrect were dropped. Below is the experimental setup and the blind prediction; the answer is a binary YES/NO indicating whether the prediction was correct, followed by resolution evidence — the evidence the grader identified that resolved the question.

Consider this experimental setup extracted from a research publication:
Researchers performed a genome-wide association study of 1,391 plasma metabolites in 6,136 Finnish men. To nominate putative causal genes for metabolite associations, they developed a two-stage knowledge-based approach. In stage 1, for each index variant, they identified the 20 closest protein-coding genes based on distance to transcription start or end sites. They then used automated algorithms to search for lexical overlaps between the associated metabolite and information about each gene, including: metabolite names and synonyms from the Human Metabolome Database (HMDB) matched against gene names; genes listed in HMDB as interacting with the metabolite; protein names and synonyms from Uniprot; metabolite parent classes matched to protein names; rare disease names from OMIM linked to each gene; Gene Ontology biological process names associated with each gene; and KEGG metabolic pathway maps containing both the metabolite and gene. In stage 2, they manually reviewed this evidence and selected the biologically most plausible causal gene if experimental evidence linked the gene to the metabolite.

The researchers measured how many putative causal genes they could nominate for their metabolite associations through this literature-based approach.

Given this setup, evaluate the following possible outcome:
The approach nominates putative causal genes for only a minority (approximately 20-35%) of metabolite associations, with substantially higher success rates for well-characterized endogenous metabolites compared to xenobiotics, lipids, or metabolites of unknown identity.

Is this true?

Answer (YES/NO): NO